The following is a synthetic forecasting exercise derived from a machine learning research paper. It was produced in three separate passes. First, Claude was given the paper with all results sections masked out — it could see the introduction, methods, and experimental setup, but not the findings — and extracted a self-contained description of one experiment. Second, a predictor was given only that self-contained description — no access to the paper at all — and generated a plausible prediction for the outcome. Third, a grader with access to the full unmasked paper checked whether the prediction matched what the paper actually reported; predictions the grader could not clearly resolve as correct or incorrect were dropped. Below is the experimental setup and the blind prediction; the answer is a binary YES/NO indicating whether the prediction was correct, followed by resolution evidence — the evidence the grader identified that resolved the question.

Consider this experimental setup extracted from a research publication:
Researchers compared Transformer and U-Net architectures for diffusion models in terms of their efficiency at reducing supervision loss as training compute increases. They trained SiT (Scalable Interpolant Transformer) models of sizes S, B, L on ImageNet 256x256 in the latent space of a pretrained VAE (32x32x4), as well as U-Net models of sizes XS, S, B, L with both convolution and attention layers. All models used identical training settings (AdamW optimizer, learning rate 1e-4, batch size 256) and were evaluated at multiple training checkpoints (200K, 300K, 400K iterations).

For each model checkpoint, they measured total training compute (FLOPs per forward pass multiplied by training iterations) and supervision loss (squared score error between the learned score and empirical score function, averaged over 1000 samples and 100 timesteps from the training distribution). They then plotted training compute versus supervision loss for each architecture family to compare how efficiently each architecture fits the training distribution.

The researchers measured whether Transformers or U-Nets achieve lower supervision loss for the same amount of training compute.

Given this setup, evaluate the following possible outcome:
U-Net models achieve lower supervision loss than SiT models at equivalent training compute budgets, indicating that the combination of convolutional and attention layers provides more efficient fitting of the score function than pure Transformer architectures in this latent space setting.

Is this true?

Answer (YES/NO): NO